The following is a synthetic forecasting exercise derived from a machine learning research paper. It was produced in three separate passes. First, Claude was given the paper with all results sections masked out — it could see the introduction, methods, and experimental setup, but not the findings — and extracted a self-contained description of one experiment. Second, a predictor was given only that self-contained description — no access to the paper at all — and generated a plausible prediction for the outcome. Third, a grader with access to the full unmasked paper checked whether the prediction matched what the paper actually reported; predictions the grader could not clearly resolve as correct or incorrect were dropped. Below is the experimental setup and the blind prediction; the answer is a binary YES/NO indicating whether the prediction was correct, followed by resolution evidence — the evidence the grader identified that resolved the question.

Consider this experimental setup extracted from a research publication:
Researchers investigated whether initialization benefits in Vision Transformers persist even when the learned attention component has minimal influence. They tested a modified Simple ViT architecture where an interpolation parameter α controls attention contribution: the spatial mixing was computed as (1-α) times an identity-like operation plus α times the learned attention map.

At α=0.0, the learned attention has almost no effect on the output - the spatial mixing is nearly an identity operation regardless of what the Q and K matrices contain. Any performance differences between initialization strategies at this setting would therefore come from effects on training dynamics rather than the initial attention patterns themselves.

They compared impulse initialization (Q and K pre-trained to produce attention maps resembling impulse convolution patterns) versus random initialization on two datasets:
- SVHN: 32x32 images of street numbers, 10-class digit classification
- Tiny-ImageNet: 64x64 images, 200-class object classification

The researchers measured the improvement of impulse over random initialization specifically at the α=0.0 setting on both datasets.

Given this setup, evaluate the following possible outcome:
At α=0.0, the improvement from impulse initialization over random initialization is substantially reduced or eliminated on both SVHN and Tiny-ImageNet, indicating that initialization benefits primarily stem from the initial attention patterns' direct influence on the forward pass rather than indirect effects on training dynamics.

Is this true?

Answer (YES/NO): NO